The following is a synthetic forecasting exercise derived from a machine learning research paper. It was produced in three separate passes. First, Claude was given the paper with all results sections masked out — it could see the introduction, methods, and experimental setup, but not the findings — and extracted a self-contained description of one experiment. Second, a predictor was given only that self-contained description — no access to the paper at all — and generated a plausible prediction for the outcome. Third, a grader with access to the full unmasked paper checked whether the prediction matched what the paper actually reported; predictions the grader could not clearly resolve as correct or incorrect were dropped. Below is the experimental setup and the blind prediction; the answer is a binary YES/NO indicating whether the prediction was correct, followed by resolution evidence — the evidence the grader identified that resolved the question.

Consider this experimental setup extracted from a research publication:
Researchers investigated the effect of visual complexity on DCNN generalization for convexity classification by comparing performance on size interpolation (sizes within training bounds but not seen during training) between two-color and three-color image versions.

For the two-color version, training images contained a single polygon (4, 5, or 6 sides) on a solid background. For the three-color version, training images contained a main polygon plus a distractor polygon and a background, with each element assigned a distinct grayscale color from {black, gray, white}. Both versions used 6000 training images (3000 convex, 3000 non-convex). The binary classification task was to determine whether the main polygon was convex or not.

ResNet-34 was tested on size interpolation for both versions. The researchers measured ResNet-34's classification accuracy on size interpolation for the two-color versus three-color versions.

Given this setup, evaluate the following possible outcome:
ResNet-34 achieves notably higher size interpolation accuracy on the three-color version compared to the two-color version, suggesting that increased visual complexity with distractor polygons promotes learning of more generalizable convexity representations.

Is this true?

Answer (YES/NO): NO